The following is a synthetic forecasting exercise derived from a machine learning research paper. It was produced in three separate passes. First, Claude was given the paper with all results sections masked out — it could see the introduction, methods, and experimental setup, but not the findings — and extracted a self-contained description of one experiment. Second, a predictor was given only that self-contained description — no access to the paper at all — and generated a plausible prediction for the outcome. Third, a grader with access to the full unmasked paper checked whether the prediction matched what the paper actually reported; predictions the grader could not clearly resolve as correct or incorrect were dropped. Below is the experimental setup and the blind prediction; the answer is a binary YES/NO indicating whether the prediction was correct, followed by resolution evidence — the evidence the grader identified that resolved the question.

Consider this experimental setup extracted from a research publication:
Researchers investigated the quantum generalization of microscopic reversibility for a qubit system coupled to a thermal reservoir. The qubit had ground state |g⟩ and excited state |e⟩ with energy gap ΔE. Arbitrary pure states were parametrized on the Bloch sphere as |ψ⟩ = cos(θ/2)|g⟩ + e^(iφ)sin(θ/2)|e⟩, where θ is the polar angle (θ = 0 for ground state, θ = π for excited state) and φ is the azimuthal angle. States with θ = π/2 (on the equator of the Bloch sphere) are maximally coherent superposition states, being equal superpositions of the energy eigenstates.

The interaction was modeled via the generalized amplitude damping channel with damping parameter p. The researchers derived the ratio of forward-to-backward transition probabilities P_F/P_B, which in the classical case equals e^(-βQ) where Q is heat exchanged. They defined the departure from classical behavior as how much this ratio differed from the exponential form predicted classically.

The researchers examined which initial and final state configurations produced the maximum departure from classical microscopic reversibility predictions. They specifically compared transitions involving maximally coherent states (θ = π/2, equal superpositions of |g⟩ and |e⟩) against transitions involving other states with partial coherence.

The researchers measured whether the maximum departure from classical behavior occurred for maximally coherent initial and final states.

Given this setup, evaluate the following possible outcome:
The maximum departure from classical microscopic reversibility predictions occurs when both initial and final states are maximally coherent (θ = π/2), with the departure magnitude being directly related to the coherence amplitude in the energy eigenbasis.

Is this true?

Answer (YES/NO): NO